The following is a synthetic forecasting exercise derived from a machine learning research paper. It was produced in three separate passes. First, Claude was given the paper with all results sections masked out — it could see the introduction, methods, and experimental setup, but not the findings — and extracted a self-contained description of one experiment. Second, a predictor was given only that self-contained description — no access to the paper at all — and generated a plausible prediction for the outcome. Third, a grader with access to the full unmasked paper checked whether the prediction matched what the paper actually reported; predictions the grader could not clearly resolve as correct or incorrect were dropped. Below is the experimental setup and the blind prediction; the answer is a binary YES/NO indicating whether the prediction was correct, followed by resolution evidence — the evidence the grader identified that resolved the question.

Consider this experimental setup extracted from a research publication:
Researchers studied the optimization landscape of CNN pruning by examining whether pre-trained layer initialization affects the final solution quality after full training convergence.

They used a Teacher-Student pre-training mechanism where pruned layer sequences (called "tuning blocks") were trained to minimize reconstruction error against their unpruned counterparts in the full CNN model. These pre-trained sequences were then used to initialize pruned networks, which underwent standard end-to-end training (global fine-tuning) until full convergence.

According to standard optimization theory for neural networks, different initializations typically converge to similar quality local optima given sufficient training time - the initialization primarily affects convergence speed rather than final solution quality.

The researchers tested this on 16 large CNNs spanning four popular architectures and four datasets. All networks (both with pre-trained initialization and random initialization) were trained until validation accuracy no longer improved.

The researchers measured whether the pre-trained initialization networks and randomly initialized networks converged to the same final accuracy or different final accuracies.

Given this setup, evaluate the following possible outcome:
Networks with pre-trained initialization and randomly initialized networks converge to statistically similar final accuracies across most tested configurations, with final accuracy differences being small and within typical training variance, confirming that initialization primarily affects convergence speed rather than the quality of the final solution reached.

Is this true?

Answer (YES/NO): NO